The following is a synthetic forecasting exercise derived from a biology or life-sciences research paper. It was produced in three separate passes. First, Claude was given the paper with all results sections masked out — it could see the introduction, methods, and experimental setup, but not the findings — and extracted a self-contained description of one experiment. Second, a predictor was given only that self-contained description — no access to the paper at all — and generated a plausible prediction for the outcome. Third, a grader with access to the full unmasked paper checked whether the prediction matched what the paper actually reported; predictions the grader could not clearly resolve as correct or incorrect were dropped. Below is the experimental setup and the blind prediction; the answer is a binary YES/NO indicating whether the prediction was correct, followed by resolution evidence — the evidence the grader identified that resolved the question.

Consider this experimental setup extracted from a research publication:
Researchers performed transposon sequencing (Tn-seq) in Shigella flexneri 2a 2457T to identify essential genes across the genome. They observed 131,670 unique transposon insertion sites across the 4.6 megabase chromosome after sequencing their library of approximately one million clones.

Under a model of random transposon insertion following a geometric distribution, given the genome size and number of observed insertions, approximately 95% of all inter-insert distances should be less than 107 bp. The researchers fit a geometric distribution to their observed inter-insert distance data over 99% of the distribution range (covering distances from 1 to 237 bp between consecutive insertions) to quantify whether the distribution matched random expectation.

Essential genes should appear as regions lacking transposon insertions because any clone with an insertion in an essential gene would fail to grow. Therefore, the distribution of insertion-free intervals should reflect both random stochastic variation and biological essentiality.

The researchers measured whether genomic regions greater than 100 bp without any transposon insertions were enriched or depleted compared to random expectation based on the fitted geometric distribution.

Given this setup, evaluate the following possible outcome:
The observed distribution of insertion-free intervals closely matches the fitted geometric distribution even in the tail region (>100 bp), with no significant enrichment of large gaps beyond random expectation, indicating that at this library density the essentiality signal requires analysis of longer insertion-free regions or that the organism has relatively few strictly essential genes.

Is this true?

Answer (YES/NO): NO